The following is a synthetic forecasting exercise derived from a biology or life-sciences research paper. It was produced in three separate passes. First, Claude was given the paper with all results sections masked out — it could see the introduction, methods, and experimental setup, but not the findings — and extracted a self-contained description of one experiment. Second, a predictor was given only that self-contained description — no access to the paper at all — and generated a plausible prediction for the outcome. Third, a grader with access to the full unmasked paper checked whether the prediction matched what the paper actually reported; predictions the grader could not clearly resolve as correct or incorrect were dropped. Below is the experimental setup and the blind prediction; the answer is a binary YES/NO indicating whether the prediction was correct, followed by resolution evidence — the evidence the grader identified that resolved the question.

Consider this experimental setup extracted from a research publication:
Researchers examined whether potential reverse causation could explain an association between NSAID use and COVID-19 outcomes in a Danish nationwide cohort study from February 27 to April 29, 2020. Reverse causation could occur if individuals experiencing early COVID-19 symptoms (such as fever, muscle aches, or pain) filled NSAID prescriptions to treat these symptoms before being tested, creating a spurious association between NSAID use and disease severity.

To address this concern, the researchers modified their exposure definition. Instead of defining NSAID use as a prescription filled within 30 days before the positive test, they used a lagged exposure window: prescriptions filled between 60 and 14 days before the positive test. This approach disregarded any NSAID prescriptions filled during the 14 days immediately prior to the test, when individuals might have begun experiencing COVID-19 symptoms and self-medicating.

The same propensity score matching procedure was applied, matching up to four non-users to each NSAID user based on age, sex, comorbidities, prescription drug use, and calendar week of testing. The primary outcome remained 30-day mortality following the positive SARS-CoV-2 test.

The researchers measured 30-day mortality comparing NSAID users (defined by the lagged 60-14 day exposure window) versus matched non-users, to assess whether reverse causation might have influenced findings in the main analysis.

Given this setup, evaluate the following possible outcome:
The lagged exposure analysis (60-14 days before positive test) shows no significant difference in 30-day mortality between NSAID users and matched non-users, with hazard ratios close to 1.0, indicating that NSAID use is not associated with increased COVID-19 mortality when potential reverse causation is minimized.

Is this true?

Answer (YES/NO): YES